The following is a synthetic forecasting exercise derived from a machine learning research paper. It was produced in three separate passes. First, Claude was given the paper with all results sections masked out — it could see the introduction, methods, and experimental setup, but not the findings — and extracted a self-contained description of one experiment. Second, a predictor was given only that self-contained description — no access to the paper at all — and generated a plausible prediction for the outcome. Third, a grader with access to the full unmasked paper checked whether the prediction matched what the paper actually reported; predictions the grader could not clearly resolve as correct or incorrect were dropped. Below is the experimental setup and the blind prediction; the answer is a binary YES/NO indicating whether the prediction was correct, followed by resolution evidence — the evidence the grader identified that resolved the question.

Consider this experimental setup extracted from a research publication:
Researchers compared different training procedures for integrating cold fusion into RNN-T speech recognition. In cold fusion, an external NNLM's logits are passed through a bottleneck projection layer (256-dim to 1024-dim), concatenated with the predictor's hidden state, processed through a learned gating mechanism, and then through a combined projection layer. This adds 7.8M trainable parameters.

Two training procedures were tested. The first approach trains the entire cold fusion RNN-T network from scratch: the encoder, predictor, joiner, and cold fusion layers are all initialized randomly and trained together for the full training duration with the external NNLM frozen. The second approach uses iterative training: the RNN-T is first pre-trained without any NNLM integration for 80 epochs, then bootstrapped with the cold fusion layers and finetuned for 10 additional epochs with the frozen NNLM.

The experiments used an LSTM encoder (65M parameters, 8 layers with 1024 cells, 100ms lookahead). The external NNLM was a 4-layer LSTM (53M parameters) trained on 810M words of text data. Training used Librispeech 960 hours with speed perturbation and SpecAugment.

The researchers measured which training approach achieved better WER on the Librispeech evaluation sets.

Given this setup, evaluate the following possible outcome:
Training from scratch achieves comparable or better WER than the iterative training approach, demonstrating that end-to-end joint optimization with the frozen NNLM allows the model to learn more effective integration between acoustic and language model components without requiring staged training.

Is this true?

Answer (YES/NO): NO